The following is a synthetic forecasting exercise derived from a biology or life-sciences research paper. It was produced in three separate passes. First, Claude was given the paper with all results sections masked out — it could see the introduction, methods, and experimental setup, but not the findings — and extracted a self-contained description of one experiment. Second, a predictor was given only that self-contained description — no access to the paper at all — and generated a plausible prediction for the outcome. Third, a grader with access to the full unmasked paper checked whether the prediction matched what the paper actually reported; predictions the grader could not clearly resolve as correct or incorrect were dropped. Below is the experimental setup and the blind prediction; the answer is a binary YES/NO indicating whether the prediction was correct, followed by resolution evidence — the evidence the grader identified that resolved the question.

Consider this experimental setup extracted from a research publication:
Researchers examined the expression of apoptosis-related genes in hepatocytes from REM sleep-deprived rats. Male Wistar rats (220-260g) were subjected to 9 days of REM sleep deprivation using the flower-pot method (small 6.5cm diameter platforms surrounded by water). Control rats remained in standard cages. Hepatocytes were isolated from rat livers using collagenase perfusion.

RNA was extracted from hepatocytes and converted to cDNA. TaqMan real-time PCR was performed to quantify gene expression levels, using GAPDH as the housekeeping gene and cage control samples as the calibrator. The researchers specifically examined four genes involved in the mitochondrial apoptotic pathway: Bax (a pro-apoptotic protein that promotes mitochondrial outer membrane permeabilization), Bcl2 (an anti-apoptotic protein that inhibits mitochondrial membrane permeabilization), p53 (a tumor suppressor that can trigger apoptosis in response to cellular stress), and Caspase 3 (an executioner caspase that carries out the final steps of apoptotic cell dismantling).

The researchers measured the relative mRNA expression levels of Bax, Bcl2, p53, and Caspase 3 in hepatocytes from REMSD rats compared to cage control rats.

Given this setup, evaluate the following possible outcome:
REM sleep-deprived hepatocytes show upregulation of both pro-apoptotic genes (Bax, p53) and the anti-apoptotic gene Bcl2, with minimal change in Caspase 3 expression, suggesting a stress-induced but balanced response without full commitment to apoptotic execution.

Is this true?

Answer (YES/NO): NO